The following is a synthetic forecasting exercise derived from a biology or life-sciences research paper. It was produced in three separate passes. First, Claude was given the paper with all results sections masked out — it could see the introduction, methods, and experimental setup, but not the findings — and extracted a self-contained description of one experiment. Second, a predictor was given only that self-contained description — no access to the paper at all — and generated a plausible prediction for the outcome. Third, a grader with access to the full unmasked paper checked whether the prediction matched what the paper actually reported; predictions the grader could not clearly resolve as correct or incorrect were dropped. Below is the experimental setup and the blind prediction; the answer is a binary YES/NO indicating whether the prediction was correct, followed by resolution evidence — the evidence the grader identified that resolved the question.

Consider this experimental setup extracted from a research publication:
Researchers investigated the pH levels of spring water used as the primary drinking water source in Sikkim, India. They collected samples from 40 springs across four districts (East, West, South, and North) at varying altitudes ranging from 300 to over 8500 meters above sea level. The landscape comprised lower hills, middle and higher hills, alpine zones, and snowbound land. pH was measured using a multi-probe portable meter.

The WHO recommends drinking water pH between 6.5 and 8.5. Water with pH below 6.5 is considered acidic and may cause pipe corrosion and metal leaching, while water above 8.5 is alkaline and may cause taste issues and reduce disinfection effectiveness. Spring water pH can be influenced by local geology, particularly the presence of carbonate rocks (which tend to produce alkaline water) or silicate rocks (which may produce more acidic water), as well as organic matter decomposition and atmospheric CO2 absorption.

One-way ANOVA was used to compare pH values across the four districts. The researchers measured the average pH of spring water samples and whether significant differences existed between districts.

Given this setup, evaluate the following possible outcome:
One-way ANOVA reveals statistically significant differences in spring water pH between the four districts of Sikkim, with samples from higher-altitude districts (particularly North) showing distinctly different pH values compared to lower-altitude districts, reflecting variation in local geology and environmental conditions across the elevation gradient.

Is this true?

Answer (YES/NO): NO